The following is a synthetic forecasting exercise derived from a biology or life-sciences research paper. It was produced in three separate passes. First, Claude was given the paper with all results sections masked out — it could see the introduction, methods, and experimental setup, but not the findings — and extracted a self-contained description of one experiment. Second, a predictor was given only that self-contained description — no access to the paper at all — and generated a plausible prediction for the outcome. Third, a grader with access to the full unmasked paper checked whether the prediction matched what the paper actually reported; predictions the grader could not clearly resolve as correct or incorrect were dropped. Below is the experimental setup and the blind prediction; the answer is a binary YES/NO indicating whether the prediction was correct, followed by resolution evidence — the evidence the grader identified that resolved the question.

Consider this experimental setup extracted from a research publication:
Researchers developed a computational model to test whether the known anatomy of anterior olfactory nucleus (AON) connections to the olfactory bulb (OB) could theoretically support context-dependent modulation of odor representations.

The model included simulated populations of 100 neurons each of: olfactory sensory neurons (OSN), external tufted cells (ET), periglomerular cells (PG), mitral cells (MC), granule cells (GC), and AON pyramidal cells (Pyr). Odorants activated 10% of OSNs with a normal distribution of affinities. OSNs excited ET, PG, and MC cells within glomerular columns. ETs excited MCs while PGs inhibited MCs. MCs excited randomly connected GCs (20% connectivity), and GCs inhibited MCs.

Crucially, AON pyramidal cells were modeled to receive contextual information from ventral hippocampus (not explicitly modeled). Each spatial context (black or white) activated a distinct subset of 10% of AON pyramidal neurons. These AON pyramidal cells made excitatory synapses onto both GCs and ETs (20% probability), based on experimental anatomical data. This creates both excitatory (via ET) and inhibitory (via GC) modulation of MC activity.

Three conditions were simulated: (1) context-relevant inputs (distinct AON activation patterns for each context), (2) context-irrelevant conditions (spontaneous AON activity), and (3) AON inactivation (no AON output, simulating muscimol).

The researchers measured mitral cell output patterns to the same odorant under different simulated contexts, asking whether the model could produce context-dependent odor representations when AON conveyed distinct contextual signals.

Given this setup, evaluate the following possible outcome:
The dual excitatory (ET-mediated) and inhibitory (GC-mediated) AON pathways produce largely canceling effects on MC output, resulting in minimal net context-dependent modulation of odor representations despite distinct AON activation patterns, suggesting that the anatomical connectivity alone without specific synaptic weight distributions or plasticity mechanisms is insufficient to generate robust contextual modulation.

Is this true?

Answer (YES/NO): NO